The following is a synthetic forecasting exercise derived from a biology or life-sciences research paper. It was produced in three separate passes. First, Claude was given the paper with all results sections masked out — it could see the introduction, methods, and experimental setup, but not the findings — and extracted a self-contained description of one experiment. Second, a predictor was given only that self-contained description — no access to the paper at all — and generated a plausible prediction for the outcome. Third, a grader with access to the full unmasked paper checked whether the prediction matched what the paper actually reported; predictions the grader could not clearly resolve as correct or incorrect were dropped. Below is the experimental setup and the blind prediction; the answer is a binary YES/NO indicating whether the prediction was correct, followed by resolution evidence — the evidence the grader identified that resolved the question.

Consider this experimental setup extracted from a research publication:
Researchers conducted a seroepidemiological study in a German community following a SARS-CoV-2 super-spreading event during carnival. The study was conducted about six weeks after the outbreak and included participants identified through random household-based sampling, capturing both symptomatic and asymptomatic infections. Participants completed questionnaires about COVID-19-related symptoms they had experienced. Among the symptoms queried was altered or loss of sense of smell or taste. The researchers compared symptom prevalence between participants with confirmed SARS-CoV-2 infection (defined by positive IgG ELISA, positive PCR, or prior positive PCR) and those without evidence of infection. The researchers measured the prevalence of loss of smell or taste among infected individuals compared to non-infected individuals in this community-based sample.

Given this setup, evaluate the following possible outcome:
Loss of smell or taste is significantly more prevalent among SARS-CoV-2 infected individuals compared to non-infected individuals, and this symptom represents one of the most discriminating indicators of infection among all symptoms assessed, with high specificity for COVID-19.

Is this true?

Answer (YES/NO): YES